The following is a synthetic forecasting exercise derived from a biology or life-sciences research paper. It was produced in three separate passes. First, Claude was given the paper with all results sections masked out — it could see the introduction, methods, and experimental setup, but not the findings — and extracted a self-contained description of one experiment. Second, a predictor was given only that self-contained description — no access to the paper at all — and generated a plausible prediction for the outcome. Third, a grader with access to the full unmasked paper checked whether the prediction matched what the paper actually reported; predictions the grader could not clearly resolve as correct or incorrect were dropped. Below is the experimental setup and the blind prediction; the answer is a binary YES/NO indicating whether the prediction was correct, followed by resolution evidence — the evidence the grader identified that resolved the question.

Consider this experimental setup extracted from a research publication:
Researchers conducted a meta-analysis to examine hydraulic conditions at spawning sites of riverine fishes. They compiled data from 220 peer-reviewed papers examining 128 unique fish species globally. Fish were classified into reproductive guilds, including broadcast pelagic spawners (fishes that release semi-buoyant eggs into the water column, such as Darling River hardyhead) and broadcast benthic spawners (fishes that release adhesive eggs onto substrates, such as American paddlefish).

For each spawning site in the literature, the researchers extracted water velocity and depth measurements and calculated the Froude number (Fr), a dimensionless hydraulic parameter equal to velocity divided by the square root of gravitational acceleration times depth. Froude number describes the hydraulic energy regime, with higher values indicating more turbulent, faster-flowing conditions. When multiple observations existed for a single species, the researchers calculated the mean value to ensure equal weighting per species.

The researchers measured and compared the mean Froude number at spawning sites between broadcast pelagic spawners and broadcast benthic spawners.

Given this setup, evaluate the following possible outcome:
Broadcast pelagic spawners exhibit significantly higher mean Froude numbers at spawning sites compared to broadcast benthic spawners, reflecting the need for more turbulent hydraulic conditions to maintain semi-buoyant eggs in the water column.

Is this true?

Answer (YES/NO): NO